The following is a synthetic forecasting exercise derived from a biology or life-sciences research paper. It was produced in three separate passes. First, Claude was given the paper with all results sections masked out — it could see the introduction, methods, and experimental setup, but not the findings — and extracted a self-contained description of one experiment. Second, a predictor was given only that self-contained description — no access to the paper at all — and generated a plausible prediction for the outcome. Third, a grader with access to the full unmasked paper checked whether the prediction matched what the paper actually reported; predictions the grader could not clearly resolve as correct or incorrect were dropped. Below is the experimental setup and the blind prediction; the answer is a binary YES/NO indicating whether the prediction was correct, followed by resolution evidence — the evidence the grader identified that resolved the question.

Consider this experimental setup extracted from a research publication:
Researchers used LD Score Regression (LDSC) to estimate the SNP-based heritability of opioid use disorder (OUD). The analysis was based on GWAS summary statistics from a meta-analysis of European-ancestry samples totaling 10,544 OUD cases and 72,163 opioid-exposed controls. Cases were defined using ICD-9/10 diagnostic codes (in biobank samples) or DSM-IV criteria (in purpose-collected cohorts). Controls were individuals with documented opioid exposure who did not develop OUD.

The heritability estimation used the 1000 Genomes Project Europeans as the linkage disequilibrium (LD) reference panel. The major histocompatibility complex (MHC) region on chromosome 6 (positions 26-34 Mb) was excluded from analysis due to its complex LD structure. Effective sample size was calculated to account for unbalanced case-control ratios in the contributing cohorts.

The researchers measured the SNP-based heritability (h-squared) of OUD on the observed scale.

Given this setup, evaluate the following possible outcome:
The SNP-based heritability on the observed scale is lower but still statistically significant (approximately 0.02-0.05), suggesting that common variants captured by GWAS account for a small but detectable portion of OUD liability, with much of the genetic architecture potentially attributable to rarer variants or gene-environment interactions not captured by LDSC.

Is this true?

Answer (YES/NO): NO